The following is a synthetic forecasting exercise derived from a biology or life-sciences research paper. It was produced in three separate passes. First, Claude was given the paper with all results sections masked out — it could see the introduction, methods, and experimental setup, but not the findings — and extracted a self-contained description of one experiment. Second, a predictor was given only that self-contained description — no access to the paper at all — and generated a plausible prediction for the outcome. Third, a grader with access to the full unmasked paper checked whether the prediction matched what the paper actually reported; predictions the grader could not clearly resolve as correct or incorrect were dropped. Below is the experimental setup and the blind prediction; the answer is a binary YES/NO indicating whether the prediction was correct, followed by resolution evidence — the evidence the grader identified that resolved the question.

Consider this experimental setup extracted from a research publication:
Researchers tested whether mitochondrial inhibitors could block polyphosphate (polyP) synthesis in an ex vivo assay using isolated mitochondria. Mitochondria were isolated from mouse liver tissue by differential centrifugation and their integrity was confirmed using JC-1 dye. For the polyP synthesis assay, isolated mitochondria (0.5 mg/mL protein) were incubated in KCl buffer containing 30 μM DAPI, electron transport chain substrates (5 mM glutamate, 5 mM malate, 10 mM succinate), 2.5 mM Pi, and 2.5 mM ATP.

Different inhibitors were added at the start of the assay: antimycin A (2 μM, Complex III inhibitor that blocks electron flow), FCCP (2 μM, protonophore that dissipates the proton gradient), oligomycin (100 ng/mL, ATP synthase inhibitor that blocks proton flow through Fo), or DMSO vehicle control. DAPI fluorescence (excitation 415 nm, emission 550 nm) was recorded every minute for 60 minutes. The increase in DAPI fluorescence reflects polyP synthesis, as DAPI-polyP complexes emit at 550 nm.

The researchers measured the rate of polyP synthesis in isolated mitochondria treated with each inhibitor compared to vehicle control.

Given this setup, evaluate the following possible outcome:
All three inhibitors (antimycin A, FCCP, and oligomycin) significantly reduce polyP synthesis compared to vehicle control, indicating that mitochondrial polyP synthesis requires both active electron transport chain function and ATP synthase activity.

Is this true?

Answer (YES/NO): NO